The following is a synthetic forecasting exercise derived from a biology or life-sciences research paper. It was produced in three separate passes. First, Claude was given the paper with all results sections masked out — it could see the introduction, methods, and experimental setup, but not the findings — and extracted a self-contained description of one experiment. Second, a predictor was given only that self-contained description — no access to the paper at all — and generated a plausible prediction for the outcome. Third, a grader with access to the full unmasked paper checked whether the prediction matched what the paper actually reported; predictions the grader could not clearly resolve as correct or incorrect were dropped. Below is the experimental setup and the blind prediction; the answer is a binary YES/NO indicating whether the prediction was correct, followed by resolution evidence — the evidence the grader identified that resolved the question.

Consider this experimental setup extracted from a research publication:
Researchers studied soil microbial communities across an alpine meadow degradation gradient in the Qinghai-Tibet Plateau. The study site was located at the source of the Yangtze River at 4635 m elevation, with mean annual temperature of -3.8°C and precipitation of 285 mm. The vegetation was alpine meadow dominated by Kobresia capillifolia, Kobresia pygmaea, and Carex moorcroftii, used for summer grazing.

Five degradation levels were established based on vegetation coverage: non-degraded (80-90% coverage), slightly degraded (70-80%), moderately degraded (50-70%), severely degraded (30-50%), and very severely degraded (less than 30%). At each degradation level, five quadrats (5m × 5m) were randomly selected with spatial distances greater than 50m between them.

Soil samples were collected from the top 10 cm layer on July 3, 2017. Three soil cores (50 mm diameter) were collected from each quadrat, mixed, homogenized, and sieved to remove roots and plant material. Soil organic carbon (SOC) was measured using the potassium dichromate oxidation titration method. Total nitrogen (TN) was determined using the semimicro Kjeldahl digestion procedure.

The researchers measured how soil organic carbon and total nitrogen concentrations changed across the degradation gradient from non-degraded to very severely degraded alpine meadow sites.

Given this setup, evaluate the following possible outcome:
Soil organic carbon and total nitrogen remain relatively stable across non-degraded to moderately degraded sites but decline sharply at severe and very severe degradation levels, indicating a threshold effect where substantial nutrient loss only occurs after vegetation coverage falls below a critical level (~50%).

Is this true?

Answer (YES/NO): NO